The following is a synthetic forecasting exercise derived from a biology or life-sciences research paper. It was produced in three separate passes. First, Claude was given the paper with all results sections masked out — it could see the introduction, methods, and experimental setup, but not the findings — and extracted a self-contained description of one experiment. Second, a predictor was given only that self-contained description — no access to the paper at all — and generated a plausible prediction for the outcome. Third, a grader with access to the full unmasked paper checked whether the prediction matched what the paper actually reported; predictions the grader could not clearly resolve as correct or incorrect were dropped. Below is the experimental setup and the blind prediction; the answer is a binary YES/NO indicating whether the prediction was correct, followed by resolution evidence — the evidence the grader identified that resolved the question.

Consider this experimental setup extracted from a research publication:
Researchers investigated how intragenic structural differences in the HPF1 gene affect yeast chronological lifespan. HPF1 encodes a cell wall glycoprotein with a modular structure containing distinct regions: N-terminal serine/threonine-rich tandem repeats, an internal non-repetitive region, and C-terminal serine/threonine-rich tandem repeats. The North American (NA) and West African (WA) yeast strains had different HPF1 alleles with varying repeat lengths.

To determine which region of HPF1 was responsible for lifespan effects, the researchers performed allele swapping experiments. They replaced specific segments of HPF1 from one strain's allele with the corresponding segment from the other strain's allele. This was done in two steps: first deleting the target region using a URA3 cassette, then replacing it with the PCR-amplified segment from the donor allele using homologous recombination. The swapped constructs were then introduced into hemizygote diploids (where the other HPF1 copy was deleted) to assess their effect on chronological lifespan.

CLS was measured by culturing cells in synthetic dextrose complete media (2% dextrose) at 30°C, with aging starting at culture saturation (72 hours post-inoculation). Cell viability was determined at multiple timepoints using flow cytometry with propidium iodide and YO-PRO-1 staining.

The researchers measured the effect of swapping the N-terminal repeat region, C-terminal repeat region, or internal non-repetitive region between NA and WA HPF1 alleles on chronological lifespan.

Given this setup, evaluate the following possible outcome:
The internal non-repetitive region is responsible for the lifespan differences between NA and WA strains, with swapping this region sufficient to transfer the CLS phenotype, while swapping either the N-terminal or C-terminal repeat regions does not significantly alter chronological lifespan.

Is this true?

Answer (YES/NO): NO